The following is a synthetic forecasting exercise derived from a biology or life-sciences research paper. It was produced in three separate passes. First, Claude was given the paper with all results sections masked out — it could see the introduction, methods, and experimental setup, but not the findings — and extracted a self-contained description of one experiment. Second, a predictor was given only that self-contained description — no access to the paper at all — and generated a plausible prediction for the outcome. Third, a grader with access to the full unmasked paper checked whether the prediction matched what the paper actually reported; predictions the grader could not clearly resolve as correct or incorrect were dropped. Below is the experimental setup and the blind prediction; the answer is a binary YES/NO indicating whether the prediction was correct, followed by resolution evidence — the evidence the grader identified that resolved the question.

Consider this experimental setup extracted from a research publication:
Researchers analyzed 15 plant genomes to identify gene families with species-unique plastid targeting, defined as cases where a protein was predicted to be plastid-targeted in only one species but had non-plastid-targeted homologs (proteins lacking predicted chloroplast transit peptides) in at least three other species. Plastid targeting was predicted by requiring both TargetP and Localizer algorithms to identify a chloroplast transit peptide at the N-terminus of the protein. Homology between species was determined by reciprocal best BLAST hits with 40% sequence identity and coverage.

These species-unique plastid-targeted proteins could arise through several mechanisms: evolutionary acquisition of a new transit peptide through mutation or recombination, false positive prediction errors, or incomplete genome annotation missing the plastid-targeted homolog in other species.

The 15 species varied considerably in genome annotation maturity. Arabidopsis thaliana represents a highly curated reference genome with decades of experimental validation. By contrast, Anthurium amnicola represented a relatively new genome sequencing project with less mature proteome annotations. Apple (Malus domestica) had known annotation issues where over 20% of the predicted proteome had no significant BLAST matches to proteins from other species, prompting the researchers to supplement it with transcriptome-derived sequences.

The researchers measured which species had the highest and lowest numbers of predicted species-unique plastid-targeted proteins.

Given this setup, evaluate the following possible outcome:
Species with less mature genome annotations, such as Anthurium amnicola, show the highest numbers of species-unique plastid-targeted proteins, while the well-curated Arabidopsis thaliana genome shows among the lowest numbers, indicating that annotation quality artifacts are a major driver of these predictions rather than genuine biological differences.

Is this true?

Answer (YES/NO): NO